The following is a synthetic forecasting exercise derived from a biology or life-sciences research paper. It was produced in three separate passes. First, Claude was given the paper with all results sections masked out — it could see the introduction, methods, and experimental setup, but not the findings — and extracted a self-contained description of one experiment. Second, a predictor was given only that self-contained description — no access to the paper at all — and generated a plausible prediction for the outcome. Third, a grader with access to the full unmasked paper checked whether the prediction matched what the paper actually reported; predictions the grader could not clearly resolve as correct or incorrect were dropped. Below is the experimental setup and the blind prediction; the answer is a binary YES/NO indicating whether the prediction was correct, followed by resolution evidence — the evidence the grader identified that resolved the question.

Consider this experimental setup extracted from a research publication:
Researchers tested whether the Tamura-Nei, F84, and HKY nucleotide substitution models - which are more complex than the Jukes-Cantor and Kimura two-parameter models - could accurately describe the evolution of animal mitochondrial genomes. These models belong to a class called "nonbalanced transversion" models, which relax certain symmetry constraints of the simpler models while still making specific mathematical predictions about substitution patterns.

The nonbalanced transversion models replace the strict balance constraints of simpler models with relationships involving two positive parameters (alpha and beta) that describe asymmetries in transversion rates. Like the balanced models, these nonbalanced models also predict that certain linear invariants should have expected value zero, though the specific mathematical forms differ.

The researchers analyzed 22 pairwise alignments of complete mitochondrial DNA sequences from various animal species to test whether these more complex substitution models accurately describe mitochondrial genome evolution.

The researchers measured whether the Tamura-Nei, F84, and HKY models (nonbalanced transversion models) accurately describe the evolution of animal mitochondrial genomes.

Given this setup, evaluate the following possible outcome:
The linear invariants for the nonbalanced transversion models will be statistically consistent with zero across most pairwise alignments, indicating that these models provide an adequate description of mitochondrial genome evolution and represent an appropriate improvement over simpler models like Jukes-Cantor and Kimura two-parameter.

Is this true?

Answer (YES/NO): NO